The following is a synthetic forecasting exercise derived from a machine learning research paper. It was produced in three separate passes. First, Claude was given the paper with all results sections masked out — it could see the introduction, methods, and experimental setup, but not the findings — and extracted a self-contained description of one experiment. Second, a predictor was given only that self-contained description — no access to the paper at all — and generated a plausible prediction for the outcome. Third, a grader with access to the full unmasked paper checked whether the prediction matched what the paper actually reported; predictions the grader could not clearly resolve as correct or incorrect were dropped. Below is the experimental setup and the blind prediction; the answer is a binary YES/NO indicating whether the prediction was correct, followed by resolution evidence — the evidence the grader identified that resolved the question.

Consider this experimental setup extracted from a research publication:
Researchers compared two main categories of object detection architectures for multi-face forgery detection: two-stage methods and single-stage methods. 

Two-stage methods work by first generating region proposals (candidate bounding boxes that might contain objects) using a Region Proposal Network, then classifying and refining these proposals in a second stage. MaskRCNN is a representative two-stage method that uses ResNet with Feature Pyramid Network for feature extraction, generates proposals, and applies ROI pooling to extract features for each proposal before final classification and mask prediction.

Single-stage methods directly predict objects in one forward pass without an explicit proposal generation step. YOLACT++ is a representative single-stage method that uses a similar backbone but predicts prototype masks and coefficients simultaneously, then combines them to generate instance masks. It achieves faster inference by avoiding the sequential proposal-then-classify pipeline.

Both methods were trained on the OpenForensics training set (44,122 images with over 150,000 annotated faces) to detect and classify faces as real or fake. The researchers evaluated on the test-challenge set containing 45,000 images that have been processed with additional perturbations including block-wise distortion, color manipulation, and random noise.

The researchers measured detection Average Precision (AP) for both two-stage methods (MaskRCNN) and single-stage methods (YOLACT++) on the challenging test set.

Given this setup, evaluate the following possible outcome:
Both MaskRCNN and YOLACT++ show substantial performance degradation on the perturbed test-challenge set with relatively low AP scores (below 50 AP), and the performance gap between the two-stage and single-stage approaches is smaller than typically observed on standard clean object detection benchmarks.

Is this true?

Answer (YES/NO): NO